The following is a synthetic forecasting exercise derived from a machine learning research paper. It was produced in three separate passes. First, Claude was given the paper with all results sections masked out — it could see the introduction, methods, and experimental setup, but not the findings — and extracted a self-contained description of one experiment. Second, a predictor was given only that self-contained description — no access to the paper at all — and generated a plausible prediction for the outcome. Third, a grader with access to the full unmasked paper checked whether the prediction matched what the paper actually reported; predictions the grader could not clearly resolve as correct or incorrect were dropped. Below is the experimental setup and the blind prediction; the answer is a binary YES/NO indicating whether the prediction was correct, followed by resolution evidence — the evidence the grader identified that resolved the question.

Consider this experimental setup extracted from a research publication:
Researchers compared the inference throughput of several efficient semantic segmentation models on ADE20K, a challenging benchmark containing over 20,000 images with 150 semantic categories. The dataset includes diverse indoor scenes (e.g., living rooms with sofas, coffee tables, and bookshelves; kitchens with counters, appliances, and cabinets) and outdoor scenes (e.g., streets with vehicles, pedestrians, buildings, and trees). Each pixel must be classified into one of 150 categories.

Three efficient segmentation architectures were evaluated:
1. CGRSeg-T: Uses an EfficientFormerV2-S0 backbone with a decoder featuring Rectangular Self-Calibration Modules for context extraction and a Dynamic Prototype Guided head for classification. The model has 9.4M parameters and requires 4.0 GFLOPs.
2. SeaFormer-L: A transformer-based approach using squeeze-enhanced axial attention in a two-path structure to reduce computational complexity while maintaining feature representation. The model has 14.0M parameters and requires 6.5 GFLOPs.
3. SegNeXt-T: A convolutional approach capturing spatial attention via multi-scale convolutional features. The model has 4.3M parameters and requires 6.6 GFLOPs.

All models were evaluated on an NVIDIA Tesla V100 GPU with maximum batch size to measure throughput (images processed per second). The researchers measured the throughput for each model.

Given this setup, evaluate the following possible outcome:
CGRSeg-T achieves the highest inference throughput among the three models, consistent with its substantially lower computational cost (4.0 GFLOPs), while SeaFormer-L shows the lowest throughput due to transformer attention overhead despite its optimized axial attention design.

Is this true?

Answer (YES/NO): NO